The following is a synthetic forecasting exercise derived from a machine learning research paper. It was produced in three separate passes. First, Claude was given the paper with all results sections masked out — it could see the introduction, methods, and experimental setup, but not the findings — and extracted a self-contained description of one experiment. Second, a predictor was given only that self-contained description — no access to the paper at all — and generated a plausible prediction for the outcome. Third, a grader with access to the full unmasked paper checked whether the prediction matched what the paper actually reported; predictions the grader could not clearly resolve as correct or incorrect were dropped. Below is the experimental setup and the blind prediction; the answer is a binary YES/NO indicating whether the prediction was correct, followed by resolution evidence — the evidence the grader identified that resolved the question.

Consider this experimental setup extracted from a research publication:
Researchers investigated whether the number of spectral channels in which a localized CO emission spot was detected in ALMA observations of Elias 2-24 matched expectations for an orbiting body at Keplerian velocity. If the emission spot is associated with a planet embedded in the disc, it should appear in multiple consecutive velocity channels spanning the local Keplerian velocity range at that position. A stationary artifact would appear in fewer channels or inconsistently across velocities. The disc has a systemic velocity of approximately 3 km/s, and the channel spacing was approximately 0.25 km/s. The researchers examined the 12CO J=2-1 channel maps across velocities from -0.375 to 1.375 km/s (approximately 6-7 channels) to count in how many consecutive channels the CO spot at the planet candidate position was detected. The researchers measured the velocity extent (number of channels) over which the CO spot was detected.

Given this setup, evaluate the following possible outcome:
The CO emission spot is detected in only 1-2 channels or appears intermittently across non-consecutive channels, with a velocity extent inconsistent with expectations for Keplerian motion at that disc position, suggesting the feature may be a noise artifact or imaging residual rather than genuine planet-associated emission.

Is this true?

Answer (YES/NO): NO